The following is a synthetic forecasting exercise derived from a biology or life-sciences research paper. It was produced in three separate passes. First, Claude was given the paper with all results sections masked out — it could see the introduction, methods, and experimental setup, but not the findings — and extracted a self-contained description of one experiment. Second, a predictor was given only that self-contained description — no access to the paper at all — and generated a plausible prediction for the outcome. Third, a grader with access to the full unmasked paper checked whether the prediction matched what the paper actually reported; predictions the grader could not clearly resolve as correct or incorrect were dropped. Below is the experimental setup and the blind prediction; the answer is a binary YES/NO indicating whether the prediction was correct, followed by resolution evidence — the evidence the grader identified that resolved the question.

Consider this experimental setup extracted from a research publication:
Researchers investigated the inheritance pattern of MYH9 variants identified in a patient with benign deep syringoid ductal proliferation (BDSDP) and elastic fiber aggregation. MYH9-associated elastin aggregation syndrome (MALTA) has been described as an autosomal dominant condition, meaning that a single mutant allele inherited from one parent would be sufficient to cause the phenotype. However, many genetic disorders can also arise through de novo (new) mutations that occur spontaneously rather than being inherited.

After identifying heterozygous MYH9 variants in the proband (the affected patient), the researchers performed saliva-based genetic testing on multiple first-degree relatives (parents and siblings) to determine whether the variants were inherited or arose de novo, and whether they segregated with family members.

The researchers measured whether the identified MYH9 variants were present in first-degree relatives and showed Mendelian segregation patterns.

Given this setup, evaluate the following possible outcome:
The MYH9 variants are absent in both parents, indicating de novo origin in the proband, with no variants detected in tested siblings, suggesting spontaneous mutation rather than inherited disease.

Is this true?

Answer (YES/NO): NO